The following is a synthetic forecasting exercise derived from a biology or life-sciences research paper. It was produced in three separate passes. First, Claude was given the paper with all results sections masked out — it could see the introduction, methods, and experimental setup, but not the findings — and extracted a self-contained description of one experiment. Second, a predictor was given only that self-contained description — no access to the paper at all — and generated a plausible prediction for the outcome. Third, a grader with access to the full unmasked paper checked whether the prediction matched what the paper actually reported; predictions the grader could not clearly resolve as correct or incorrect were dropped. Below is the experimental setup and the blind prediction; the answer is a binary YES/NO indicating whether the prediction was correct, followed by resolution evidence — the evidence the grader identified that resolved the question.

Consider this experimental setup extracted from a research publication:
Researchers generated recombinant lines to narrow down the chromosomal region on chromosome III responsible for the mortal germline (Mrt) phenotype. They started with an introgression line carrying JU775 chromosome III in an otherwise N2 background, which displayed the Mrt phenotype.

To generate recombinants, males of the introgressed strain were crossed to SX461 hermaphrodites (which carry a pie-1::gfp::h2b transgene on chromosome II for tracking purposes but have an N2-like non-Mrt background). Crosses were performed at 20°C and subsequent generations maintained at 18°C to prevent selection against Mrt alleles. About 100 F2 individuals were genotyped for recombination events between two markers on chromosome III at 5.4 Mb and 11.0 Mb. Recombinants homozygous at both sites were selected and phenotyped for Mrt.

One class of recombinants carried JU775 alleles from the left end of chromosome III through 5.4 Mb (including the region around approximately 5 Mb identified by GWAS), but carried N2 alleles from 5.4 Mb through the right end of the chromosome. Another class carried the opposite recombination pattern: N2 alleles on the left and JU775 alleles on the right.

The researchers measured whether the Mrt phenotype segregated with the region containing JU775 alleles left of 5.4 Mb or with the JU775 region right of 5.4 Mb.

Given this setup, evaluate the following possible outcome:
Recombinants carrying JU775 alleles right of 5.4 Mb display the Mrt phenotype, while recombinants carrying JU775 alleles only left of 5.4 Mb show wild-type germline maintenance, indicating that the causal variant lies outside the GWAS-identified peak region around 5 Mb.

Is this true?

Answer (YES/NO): NO